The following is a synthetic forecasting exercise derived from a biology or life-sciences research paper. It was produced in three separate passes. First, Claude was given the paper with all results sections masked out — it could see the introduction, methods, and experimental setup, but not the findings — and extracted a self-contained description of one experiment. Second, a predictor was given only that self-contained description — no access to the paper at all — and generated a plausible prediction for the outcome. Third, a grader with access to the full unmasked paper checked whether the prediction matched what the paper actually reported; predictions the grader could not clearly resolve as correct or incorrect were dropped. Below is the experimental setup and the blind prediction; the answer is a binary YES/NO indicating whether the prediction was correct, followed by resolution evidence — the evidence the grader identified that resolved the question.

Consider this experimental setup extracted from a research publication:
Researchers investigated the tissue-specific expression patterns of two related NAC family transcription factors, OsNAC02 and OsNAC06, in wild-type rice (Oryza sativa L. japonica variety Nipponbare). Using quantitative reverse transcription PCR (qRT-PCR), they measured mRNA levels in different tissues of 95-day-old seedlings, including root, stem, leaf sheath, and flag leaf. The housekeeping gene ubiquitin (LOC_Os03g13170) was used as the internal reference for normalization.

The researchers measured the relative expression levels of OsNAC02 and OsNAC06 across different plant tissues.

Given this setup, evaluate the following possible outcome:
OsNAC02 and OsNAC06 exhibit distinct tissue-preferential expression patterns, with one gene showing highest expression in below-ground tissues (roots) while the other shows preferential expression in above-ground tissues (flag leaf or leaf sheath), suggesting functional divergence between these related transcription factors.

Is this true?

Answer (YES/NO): NO